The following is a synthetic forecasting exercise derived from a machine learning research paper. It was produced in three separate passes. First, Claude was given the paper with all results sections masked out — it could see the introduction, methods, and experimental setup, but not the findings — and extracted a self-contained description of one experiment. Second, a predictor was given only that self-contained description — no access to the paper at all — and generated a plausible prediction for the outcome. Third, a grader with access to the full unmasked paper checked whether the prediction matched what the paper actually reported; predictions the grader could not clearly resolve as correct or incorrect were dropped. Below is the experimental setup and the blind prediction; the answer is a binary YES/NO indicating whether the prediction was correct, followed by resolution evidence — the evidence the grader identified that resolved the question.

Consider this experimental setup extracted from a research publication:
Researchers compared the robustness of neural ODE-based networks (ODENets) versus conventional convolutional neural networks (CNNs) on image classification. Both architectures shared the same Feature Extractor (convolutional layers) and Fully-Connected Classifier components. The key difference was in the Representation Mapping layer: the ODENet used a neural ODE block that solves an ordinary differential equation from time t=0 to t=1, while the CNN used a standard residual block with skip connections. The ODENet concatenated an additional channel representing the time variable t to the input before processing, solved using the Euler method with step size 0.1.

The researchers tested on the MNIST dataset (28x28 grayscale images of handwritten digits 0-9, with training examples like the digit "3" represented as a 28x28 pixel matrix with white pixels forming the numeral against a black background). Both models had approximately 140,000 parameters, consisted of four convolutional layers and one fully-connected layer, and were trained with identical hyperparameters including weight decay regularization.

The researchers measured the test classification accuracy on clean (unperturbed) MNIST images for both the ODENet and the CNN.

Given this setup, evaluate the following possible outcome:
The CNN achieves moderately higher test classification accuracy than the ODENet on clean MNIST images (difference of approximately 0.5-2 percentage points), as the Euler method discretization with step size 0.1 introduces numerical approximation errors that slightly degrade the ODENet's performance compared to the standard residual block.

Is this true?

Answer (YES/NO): NO